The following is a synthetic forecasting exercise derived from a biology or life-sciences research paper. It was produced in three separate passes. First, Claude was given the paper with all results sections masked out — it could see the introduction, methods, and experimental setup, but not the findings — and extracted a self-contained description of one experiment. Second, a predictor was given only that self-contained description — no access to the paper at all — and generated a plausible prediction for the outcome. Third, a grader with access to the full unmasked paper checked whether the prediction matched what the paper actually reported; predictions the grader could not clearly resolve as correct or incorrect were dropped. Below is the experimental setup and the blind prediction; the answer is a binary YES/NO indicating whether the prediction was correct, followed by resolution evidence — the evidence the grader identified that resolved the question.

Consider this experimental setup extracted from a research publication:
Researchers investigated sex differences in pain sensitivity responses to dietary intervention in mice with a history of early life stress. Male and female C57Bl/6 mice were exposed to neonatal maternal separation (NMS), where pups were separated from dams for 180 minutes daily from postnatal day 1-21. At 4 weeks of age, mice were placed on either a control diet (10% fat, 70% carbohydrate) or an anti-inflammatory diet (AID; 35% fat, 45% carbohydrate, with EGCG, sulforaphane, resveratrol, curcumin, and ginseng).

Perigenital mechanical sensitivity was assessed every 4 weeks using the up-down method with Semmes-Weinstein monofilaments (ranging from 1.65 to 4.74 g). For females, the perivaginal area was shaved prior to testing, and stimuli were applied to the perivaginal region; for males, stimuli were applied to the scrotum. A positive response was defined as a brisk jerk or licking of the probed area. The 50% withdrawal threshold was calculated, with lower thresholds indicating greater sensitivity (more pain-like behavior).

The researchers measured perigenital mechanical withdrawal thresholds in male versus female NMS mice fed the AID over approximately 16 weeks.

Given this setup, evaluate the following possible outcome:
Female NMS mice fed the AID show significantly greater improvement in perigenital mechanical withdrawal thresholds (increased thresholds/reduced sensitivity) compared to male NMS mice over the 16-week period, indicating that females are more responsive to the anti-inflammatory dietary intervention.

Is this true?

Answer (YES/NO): NO